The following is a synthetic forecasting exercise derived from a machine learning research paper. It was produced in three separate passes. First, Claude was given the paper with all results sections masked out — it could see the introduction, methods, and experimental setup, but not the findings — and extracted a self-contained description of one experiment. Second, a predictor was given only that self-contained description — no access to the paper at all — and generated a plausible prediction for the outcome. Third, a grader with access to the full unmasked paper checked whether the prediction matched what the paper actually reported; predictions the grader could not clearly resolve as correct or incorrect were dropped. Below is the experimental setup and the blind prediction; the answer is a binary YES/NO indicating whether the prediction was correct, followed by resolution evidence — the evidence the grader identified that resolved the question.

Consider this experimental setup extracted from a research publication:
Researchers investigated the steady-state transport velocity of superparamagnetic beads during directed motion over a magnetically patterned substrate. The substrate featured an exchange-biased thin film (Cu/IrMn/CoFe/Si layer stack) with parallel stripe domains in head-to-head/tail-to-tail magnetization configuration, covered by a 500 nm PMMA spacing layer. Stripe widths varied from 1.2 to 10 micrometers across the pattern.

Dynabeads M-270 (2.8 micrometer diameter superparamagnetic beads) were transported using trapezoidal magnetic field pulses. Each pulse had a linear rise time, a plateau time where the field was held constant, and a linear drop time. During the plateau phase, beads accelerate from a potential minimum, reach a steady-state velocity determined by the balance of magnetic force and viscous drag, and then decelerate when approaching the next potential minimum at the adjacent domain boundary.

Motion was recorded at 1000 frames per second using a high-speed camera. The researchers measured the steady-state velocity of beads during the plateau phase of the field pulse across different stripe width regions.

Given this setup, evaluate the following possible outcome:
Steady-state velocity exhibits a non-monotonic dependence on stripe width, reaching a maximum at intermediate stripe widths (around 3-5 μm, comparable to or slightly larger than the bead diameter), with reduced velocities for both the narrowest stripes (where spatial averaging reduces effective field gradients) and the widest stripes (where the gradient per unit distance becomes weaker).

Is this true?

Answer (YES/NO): NO